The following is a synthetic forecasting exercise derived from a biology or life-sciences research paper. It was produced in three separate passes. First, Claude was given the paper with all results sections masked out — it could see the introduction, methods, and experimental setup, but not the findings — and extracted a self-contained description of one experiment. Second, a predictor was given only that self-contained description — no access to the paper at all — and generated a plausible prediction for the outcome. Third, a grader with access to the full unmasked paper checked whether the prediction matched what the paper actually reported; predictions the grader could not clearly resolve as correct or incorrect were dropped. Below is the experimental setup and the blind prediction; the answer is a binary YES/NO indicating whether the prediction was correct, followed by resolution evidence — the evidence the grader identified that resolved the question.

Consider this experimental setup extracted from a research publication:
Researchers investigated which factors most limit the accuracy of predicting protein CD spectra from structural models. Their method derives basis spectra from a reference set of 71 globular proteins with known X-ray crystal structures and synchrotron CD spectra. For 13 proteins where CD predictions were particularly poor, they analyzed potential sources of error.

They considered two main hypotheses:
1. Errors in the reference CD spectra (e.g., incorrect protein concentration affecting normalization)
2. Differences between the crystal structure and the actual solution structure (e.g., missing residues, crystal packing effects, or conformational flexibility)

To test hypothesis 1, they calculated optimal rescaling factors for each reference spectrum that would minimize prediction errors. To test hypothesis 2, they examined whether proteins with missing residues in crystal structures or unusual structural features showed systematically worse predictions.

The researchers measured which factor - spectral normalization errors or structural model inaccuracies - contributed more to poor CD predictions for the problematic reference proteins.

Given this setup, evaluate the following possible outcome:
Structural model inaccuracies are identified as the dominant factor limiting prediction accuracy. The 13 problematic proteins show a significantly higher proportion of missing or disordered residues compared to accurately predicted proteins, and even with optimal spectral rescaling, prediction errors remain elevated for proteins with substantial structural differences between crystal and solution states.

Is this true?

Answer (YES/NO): NO